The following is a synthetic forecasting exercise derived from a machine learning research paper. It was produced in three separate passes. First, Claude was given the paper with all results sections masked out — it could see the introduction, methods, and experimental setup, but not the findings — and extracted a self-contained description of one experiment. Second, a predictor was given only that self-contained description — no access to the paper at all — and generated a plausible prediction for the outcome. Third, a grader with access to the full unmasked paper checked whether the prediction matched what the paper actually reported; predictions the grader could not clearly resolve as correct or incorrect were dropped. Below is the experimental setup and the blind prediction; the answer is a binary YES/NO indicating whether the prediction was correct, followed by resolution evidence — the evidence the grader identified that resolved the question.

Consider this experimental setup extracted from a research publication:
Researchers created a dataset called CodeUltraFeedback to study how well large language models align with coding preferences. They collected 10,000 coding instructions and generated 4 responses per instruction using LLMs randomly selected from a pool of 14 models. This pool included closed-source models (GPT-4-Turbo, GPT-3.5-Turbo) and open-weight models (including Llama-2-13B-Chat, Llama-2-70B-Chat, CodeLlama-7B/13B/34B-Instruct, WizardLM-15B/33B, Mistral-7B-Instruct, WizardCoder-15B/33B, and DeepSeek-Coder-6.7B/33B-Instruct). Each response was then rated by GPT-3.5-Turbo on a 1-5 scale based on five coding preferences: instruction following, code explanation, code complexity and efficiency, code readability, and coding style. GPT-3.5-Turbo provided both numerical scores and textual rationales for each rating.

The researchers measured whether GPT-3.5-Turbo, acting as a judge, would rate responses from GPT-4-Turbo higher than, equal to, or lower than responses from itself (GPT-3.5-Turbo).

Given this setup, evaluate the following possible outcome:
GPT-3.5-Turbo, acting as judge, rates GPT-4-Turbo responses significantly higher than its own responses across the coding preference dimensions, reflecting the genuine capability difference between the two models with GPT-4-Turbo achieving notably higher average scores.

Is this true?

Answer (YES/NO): YES